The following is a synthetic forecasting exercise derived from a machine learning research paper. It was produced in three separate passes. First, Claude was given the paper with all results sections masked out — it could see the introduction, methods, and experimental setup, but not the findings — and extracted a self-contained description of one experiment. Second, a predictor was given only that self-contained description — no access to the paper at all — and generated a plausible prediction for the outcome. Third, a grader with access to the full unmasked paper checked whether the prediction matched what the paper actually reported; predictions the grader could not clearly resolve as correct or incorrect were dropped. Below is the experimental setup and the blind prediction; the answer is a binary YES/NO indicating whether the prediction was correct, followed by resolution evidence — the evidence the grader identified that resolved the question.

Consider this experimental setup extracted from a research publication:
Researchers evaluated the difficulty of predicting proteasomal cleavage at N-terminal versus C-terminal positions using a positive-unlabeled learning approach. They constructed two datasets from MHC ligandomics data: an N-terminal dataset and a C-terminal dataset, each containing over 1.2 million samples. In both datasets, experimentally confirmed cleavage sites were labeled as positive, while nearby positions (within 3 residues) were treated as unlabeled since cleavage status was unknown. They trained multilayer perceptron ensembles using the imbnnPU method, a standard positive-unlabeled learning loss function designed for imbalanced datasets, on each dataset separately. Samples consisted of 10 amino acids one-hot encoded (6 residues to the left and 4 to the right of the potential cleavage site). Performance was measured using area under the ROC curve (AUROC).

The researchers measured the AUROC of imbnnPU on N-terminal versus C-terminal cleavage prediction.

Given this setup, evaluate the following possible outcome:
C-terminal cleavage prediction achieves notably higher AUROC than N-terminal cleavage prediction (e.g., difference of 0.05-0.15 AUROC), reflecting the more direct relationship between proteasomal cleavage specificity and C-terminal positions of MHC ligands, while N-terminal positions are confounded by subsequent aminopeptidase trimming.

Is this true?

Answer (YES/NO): YES